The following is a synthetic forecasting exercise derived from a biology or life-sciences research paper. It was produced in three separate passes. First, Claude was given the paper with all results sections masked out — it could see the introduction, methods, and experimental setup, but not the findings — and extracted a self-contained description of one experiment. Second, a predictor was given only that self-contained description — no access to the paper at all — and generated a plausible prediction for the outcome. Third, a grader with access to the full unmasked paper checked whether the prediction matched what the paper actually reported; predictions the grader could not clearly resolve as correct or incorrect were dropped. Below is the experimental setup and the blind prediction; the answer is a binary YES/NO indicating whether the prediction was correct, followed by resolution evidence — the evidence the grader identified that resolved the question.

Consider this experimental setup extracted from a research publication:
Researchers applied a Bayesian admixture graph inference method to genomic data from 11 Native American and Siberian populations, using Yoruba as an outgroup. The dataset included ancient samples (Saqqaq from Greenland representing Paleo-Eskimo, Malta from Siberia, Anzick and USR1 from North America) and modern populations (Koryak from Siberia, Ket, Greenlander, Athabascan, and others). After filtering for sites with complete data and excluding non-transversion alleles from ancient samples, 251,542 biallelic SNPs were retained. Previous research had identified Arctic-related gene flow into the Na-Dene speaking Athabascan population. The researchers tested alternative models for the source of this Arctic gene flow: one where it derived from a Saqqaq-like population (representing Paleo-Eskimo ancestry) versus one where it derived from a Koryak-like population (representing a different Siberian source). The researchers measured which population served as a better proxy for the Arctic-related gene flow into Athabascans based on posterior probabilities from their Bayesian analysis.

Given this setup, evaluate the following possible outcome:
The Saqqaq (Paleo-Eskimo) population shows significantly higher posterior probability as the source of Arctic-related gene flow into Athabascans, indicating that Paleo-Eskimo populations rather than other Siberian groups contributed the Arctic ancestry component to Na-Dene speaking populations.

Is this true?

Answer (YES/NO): NO